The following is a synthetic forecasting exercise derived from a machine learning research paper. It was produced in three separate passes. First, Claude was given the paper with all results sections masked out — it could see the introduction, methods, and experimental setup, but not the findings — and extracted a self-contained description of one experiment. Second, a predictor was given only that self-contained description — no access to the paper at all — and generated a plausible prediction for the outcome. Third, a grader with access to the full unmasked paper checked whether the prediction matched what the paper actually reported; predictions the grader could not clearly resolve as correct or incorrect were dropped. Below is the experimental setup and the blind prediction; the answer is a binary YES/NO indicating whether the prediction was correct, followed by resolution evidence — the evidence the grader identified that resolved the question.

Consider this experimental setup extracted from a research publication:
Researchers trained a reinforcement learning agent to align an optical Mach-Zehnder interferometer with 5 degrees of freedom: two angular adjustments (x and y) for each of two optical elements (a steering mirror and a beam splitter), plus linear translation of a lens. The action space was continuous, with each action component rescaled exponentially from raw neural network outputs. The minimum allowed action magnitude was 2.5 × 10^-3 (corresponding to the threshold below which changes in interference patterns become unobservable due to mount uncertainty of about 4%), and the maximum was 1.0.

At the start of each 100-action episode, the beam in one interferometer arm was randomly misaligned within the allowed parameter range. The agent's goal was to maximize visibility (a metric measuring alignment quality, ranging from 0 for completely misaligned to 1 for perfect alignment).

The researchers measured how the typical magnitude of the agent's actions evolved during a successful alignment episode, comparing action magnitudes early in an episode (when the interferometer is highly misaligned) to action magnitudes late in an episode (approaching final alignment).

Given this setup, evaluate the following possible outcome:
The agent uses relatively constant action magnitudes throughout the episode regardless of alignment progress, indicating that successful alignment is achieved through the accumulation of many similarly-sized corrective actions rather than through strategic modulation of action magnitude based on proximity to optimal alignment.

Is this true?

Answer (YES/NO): NO